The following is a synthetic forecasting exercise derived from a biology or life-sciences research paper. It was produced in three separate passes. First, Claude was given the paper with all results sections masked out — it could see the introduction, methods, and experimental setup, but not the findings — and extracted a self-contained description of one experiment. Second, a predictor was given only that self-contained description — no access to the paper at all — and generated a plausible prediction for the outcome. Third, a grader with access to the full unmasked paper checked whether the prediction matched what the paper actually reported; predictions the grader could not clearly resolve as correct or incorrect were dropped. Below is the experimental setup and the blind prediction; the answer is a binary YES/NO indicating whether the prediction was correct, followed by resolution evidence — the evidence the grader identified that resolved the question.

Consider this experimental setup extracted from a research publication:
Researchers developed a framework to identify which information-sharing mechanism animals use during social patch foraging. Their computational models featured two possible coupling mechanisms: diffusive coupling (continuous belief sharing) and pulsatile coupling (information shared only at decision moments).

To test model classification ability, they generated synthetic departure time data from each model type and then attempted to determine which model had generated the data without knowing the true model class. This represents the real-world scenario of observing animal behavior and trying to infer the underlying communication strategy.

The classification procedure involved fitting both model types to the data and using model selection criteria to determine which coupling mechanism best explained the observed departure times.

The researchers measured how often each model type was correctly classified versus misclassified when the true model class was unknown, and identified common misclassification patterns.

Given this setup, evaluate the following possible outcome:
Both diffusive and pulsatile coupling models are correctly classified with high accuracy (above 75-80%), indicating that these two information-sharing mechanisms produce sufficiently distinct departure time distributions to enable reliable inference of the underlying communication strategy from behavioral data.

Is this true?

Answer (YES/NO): NO